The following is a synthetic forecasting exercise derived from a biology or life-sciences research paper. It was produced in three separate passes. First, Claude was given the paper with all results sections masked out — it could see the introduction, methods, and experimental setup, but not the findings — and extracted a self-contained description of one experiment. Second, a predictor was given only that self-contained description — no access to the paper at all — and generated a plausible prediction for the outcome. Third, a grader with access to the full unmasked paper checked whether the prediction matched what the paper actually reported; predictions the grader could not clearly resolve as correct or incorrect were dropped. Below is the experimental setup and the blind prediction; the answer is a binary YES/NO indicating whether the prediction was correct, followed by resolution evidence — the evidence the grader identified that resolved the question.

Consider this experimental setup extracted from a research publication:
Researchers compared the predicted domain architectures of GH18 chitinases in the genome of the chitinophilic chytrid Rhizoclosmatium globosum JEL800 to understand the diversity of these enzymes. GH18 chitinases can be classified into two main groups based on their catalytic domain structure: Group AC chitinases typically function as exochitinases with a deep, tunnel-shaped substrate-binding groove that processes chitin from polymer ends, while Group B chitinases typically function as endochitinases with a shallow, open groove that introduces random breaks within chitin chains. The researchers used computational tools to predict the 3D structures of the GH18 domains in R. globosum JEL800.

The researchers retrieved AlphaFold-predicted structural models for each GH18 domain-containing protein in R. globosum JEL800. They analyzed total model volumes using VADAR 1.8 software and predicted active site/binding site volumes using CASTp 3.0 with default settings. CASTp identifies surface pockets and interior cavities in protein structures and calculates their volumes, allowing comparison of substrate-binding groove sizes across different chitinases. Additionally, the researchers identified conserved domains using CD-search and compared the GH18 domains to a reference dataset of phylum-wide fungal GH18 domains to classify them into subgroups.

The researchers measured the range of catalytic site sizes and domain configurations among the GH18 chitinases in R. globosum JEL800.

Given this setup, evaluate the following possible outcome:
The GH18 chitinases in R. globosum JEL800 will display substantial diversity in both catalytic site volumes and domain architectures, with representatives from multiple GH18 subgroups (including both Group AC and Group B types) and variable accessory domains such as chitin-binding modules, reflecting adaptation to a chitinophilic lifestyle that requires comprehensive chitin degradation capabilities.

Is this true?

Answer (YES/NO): YES